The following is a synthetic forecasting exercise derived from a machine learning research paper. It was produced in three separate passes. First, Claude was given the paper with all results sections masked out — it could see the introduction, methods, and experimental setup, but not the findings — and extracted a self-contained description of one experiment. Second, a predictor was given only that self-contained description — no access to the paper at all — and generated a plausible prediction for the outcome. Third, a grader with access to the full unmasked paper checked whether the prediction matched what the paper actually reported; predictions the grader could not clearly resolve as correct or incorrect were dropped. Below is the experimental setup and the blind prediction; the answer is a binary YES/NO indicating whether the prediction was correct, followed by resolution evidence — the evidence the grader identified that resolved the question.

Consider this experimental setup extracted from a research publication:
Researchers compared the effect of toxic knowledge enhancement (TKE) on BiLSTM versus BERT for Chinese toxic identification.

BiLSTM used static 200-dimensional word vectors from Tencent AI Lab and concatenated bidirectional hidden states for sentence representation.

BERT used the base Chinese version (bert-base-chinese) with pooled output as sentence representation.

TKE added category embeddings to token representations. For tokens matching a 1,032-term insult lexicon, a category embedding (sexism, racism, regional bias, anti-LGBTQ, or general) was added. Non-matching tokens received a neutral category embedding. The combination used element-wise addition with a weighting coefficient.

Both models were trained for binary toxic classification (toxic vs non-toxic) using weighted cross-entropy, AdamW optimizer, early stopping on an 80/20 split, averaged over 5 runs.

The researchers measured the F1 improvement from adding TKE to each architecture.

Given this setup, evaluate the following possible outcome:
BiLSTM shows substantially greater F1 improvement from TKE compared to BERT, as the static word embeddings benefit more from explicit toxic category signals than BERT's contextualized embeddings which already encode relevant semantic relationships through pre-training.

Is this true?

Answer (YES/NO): YES